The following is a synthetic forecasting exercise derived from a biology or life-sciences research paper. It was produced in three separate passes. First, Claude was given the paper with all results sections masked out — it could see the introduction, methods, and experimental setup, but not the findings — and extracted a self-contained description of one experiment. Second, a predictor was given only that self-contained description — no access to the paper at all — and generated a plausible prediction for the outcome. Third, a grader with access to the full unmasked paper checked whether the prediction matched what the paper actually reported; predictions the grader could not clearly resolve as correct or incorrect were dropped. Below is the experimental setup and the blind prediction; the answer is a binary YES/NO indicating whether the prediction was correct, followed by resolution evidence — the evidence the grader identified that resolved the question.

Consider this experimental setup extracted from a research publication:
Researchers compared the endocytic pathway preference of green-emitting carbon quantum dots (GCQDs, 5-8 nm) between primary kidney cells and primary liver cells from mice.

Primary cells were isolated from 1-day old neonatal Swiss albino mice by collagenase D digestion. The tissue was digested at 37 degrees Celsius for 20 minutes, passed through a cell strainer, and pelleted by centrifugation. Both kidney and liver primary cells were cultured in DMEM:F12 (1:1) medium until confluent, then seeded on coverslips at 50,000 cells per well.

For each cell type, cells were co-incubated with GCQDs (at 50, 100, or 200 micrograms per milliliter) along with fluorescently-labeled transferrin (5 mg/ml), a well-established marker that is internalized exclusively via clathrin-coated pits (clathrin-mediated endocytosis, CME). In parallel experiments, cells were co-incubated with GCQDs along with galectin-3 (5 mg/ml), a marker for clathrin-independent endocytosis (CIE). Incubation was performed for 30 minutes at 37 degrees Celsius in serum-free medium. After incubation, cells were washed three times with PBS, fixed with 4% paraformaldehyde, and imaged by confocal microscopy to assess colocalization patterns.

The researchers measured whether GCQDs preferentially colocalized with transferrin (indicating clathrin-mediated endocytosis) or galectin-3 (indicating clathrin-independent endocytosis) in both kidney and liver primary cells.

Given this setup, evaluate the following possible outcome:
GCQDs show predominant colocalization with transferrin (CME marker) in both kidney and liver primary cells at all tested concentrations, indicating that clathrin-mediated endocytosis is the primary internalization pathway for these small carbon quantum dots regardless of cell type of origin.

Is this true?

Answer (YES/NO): YES